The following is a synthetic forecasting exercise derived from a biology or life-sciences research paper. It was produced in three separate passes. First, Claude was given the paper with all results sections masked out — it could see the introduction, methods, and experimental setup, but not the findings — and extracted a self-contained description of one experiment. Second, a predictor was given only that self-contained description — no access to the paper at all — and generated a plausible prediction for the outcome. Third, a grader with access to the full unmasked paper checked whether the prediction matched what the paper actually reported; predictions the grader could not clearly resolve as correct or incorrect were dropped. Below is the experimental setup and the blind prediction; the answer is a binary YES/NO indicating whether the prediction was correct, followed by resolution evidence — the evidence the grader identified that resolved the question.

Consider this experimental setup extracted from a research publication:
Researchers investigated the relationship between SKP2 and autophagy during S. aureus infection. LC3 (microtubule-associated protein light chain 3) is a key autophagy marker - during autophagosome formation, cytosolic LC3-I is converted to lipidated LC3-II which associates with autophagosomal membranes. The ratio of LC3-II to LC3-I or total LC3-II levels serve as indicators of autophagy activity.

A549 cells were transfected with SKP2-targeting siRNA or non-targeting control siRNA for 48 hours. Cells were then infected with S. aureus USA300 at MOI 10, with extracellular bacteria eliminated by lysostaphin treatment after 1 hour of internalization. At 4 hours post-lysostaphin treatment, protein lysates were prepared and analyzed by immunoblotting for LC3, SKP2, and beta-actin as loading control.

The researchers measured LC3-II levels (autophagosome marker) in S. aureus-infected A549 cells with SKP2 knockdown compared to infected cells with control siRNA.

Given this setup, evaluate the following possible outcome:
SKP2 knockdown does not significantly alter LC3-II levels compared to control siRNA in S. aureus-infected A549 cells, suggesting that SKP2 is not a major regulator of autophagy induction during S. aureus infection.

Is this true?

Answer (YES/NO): NO